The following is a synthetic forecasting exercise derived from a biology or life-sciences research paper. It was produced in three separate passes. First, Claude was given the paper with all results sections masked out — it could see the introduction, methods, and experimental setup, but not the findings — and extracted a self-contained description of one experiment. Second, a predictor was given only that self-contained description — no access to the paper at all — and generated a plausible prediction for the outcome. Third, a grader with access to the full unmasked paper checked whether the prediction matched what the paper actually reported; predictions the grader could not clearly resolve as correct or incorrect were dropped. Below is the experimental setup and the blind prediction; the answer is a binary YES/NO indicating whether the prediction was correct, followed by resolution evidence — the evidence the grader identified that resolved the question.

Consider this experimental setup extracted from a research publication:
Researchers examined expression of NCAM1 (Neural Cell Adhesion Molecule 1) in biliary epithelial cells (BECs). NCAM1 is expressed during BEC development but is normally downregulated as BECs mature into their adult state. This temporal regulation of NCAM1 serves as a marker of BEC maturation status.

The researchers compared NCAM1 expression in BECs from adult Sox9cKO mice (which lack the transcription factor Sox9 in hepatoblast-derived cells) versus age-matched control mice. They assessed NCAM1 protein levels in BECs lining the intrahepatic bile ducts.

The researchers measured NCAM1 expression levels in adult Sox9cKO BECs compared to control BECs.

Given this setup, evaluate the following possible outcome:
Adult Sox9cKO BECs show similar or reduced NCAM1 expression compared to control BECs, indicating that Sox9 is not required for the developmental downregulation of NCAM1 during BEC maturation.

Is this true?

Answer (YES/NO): NO